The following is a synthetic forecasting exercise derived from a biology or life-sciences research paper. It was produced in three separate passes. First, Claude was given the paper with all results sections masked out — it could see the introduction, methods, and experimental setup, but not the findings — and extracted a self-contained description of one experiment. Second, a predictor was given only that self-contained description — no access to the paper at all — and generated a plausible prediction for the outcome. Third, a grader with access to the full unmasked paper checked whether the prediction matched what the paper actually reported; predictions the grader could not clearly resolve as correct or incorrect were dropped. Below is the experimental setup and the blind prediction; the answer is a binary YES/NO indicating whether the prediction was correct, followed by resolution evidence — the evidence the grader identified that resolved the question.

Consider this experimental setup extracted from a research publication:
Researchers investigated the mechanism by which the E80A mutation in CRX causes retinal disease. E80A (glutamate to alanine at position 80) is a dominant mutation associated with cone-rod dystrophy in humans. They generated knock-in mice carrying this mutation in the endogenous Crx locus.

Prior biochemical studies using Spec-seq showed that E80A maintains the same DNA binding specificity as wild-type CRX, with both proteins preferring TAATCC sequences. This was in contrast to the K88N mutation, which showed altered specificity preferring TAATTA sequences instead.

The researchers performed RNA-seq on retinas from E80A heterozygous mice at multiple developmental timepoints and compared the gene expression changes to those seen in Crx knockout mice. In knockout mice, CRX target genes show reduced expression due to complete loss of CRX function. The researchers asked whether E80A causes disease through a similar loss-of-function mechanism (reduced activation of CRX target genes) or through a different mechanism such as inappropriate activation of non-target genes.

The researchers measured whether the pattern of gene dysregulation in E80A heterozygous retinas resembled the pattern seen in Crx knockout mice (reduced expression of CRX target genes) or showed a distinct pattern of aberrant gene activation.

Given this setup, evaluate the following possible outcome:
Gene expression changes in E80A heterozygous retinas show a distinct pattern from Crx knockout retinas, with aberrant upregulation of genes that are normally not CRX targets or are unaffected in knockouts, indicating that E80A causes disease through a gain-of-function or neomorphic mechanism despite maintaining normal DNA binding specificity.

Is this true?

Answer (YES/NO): NO